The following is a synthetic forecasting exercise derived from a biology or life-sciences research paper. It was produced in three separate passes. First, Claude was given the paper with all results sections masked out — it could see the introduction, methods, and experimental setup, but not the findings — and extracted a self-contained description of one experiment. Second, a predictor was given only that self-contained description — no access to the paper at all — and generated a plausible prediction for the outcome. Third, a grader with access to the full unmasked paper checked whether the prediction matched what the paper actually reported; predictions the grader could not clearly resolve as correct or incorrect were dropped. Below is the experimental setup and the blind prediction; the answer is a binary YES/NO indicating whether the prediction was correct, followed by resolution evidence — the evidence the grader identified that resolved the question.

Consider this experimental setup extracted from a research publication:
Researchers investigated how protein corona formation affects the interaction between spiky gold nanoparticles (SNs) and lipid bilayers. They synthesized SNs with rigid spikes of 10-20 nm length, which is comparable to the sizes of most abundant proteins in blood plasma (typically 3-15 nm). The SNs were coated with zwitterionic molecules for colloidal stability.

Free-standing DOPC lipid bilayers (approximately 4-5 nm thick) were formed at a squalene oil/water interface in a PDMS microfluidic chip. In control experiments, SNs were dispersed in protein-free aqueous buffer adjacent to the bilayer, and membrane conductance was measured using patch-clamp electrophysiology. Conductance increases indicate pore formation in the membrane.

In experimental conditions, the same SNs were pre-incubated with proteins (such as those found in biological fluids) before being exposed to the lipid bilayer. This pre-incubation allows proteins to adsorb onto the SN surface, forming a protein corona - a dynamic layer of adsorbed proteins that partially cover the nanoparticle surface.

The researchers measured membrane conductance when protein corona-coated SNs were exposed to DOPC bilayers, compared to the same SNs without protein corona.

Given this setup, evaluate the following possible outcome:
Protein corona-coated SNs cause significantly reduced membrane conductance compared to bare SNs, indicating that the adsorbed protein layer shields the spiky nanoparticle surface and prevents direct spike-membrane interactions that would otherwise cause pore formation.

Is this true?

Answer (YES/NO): YES